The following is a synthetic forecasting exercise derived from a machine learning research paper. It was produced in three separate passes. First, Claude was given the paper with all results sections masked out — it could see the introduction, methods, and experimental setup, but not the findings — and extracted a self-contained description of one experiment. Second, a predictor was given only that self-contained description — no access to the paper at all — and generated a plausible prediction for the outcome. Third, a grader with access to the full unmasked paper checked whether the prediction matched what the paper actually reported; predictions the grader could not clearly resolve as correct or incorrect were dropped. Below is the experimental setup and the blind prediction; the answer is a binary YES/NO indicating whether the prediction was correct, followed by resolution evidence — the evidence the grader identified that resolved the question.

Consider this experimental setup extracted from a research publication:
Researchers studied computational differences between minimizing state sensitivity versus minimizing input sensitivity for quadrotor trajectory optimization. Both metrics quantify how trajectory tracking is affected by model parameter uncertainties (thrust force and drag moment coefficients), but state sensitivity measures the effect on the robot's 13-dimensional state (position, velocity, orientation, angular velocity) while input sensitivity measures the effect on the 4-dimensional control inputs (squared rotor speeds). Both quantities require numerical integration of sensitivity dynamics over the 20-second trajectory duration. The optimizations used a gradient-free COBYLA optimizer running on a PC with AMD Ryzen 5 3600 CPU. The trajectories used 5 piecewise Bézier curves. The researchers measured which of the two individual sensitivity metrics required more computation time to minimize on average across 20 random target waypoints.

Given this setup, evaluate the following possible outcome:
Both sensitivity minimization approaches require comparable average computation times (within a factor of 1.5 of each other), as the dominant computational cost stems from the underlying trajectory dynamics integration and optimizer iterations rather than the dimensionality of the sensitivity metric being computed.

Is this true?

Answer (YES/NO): NO